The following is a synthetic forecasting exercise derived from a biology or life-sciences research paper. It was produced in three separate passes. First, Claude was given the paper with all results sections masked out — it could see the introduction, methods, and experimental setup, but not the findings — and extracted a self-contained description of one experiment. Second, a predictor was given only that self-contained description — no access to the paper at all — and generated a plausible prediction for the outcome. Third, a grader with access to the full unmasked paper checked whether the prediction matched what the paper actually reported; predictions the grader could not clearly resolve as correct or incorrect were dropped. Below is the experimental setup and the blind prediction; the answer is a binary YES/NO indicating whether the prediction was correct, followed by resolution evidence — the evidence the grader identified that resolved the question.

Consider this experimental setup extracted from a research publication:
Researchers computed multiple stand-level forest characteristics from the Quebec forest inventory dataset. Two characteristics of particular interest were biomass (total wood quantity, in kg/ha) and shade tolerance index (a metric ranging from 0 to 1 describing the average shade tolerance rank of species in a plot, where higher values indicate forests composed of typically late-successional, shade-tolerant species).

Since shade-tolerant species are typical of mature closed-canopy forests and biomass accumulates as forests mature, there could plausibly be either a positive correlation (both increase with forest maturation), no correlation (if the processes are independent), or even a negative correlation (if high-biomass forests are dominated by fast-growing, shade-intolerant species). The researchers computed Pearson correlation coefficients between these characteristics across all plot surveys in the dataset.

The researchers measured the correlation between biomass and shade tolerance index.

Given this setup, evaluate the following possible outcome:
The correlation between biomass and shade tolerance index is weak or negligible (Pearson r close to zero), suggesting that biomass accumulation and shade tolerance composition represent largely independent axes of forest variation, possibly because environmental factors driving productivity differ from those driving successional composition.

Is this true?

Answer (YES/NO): YES